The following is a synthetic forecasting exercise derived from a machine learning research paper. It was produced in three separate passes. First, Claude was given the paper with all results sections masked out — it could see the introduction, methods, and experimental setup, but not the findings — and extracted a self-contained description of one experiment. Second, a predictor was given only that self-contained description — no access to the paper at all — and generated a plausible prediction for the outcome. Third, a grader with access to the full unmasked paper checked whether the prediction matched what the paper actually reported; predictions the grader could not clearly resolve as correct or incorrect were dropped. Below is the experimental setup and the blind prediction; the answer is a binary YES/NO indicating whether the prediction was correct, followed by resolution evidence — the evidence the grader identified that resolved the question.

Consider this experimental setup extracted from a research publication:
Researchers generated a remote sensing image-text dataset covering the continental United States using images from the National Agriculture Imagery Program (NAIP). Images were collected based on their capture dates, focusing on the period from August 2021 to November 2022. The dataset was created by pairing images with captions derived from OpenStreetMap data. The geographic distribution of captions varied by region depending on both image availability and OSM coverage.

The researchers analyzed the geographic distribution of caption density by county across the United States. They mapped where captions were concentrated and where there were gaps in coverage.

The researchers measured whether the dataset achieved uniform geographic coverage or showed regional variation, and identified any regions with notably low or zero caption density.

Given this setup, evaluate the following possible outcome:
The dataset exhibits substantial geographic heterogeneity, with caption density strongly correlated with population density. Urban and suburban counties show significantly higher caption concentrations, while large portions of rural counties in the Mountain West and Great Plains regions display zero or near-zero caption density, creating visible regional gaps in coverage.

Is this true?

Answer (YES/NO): NO